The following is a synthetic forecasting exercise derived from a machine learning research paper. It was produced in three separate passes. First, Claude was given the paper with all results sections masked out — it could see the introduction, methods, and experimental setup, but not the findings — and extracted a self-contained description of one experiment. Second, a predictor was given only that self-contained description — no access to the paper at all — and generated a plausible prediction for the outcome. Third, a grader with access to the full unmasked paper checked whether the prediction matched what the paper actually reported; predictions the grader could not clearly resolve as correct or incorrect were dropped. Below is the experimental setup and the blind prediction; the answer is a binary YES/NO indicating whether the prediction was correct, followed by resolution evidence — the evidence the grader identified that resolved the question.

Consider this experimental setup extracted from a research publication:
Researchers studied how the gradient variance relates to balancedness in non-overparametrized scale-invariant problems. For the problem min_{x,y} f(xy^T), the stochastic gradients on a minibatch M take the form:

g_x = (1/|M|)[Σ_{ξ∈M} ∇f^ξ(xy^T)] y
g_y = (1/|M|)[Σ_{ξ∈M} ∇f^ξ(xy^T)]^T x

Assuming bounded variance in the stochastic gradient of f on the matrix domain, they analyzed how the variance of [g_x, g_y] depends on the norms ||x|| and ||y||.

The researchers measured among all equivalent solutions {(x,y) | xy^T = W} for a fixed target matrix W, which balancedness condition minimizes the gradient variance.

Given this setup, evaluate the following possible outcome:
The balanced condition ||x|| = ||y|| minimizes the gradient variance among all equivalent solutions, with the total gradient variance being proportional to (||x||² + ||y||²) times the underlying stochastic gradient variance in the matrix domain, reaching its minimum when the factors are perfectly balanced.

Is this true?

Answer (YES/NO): YES